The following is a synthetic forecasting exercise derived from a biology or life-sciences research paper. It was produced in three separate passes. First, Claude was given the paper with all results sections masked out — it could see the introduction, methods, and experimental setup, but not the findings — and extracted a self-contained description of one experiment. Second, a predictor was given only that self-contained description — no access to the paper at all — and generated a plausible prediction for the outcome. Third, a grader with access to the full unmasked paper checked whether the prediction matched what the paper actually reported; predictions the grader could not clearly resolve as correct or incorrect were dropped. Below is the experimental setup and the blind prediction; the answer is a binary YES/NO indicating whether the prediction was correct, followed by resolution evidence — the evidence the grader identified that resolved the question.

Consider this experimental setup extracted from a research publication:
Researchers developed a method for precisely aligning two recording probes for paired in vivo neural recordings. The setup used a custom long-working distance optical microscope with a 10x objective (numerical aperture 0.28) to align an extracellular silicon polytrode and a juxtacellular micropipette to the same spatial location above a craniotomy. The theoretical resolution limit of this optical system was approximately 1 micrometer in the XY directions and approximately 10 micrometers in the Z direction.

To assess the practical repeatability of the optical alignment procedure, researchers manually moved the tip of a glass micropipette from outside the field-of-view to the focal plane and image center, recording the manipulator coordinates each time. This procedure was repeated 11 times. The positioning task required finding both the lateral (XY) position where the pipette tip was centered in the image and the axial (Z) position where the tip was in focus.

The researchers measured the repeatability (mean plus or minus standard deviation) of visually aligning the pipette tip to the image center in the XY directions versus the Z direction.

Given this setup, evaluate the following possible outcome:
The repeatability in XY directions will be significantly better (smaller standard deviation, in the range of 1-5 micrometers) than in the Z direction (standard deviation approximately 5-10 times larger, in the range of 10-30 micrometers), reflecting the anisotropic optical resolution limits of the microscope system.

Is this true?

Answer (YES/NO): NO